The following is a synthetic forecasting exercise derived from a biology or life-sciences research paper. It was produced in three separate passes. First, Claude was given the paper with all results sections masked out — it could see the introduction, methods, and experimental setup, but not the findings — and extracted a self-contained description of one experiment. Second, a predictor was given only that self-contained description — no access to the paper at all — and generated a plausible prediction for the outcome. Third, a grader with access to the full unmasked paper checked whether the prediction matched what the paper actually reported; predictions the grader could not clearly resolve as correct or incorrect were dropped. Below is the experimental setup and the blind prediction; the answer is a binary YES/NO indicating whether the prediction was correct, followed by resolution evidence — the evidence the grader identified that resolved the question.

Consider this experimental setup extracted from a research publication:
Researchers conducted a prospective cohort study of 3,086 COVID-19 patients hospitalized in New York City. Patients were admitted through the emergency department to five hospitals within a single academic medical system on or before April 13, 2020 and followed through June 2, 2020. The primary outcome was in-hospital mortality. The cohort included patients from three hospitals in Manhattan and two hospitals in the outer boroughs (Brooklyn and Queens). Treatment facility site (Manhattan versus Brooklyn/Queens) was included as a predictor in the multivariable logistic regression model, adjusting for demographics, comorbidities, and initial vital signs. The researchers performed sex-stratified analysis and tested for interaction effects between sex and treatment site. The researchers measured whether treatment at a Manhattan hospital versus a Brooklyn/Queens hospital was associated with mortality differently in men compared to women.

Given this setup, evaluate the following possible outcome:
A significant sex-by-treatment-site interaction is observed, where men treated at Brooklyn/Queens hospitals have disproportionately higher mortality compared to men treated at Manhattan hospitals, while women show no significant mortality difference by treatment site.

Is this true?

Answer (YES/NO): NO